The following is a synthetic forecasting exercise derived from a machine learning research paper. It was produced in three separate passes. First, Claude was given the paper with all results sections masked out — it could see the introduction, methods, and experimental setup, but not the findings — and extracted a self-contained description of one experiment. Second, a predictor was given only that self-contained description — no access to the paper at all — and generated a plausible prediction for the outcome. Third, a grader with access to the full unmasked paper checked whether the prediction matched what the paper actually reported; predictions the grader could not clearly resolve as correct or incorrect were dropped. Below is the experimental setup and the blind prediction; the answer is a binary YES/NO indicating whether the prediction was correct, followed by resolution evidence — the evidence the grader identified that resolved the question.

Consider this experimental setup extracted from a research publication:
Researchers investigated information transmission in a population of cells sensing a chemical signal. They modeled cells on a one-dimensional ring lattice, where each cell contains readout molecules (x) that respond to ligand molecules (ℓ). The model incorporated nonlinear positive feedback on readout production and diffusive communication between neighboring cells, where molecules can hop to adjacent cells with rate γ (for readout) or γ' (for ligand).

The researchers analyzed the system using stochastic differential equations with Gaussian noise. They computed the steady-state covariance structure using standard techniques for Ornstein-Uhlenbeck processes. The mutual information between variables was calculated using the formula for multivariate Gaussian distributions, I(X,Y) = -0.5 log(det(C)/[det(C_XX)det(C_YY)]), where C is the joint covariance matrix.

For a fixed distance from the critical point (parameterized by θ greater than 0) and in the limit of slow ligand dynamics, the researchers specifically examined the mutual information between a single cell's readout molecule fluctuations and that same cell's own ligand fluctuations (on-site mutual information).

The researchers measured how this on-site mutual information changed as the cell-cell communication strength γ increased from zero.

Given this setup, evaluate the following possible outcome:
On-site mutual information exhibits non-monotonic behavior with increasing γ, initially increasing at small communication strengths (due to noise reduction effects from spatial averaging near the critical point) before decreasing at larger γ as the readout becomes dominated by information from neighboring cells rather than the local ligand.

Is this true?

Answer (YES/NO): NO